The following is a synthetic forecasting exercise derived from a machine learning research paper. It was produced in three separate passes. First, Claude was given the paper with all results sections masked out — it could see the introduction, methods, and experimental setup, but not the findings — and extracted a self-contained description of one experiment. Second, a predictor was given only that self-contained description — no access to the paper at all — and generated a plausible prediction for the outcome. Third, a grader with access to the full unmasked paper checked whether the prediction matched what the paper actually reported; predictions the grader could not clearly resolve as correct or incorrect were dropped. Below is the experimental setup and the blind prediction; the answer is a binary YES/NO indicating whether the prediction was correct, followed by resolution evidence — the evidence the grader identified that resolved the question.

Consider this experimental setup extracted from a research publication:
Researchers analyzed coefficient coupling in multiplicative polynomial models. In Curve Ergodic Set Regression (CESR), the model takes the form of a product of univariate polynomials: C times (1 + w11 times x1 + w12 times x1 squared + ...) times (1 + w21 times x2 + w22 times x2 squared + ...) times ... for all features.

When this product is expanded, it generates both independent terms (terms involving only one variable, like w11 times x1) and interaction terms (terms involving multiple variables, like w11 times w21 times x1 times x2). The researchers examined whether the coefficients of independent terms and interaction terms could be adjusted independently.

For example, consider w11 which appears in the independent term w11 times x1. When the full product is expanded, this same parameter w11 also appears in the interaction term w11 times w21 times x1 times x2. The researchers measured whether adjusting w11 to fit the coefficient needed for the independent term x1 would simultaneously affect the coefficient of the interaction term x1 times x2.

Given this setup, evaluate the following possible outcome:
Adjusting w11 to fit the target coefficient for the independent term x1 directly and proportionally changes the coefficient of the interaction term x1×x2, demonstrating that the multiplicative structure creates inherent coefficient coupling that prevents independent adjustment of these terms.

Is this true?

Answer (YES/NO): YES